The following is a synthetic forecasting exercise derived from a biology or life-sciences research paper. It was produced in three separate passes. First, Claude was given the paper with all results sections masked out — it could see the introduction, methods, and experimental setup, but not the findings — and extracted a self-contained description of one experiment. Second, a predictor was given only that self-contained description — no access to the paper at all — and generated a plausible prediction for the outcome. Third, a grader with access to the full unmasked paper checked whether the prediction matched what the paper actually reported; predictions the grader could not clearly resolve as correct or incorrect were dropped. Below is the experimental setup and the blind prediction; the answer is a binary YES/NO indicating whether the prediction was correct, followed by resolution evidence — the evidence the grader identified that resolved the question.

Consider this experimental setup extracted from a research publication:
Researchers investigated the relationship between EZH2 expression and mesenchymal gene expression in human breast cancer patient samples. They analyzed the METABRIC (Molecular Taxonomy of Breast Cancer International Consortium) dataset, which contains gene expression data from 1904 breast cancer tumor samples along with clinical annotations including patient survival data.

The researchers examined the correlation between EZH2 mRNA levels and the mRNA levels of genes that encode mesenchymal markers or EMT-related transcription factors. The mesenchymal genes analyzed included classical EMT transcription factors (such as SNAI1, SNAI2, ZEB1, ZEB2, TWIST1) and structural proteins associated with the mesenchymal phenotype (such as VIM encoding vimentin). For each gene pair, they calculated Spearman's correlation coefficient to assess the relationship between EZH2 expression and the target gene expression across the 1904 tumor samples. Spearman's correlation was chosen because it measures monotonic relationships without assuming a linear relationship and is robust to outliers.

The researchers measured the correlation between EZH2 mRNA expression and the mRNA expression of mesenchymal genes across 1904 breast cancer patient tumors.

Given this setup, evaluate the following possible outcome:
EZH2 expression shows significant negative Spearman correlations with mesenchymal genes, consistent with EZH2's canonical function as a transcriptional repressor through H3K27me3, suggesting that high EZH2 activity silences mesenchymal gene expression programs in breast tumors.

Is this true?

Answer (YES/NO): YES